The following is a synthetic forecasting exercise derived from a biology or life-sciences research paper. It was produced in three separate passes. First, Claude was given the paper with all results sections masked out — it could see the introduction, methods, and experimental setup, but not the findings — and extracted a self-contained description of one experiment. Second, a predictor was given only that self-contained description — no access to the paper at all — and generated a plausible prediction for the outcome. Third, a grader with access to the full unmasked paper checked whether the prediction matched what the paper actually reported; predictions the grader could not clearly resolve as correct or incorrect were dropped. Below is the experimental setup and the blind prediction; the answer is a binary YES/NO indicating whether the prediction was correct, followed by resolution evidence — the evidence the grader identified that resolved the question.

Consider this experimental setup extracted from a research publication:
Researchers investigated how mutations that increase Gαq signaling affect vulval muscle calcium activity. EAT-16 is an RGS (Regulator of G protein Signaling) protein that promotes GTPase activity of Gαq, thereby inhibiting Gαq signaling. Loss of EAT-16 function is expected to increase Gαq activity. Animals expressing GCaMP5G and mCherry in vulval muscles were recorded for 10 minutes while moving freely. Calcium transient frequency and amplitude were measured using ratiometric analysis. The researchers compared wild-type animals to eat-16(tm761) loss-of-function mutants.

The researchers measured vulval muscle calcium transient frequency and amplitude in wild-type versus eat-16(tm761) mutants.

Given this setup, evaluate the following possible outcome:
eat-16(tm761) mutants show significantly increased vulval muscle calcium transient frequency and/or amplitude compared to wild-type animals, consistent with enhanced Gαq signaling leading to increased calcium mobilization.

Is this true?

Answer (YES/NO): YES